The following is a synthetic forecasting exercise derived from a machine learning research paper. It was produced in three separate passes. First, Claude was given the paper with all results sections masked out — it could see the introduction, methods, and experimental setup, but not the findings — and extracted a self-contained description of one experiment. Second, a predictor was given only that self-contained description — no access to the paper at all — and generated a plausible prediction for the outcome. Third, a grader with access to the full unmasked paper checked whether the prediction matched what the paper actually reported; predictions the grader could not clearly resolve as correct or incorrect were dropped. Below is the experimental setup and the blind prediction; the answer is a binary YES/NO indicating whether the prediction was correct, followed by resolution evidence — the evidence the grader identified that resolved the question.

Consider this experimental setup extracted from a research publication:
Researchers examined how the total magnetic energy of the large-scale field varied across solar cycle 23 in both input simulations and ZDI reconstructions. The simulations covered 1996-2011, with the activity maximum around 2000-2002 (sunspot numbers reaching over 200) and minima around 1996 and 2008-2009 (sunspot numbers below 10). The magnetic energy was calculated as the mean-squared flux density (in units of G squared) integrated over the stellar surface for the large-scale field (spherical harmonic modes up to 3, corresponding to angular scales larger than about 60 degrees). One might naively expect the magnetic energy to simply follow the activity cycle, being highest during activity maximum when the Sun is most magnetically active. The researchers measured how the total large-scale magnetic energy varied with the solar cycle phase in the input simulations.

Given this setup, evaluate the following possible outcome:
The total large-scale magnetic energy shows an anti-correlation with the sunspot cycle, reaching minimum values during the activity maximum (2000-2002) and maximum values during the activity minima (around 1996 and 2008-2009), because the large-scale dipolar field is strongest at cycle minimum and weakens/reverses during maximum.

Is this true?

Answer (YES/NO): NO